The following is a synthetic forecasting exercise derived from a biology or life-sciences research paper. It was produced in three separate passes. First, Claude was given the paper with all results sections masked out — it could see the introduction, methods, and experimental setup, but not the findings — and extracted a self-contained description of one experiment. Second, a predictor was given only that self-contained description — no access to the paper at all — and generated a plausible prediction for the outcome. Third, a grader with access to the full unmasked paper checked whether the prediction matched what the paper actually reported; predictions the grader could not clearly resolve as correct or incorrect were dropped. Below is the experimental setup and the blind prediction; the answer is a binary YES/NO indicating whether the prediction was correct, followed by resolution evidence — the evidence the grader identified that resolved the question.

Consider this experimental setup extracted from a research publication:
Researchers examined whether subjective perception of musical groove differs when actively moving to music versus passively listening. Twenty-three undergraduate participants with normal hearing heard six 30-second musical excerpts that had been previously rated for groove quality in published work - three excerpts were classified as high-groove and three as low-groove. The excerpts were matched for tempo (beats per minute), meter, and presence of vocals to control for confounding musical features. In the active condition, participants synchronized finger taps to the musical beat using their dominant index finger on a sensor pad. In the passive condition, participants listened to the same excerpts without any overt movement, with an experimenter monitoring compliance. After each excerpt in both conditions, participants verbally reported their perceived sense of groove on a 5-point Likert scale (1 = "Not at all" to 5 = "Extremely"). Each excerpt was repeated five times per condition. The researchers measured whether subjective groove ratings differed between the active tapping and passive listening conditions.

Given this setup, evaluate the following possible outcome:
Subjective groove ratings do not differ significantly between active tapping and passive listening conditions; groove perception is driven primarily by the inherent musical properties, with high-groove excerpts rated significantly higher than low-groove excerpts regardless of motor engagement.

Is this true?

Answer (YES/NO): YES